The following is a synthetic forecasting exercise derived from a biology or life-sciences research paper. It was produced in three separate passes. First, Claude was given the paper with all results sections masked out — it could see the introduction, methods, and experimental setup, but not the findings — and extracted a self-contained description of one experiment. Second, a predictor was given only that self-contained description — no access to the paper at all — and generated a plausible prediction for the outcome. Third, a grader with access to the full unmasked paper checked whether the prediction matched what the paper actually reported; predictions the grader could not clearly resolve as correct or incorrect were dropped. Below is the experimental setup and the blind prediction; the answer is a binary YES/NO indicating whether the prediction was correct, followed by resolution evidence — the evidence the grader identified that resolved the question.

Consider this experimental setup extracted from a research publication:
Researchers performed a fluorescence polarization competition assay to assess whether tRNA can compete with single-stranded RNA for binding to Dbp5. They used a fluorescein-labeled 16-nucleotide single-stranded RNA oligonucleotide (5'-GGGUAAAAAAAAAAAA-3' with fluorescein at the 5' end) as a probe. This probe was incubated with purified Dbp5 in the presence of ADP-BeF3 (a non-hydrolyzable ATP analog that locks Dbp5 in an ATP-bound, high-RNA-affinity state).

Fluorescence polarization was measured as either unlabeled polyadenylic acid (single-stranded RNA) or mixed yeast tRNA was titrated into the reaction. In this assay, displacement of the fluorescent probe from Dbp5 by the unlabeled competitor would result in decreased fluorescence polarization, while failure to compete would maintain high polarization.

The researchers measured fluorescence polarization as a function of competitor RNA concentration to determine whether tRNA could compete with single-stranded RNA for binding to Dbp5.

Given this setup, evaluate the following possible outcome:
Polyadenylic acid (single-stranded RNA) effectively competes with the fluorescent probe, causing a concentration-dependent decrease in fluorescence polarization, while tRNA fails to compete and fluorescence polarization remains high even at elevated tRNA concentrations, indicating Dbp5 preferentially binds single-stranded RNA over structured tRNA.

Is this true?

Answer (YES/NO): NO